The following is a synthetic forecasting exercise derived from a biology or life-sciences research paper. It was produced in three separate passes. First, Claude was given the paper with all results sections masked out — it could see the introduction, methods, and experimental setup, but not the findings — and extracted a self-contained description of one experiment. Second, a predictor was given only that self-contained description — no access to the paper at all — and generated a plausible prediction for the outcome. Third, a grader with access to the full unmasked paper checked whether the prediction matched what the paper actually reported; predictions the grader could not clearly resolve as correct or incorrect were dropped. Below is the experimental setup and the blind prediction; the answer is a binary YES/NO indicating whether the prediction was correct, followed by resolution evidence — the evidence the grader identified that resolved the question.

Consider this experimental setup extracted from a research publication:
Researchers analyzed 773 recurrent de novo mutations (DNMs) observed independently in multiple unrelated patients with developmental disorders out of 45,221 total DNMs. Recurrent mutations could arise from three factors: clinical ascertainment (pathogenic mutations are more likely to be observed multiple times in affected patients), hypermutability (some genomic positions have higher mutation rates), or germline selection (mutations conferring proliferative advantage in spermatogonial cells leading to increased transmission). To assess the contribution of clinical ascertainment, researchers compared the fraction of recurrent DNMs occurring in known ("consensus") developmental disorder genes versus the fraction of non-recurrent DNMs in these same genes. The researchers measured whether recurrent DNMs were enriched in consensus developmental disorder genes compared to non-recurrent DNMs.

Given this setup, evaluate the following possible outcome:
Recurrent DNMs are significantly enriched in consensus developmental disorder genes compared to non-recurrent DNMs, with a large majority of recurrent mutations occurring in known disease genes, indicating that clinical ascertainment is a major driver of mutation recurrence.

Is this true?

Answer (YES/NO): NO